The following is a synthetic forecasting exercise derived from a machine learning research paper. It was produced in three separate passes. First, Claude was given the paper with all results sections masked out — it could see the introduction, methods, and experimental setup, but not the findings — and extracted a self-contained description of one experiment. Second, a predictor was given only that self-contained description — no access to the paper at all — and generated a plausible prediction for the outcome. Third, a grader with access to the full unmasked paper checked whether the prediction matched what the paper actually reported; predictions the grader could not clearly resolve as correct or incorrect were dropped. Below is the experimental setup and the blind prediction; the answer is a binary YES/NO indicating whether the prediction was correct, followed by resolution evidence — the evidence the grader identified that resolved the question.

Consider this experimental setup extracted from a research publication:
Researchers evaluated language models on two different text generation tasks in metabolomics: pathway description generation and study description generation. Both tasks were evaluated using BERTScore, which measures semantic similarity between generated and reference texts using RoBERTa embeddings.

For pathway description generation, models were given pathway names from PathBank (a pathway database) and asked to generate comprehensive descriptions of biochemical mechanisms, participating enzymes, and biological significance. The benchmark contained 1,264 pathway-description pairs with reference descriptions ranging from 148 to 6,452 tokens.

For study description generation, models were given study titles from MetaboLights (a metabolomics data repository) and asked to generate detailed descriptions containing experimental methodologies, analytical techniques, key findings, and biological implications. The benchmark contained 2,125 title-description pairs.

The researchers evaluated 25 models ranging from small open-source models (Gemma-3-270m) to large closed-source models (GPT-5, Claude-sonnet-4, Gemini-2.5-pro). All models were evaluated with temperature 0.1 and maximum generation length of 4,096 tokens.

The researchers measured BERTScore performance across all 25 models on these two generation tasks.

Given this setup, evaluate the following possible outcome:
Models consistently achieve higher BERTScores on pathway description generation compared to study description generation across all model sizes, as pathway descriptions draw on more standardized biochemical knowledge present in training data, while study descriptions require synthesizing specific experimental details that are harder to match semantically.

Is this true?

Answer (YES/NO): NO